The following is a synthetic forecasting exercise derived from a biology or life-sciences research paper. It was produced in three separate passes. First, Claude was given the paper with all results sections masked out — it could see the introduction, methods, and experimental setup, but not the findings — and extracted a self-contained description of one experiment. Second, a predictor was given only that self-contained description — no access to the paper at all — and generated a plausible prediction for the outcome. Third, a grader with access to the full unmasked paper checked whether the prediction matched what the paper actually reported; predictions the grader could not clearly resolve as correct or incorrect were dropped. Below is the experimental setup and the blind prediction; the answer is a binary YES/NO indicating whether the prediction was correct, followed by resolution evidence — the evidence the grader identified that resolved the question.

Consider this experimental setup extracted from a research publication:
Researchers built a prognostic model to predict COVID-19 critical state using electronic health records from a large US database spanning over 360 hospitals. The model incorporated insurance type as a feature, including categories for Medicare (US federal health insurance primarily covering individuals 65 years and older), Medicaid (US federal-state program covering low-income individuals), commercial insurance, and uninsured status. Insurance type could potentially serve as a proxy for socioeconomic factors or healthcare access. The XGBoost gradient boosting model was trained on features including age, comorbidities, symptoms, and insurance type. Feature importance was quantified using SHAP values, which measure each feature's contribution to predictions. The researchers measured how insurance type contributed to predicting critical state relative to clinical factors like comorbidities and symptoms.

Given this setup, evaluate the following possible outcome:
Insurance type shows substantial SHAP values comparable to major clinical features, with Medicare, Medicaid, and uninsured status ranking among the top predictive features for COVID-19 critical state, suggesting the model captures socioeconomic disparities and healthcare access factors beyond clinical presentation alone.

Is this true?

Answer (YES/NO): NO